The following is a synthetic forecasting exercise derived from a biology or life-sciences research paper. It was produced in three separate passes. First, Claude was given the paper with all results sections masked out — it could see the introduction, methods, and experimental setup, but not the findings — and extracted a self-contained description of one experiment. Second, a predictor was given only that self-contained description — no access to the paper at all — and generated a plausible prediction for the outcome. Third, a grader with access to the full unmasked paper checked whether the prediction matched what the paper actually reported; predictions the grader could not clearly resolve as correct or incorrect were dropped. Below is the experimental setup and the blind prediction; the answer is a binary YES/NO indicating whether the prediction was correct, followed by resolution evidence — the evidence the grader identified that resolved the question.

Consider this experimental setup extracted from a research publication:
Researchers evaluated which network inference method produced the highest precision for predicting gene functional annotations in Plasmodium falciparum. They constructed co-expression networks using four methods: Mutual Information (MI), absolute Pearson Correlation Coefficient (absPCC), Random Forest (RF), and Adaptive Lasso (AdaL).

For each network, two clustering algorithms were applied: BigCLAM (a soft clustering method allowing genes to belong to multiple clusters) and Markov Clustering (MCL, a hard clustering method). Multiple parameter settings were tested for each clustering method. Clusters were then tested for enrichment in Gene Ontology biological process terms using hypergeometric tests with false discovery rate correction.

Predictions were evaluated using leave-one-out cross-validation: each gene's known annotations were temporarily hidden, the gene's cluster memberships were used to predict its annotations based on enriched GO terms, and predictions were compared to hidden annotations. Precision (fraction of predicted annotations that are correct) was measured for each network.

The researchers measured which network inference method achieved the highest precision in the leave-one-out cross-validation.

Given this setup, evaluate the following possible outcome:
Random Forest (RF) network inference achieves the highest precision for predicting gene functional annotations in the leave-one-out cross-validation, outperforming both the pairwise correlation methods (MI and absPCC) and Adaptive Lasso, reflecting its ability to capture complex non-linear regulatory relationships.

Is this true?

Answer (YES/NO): NO